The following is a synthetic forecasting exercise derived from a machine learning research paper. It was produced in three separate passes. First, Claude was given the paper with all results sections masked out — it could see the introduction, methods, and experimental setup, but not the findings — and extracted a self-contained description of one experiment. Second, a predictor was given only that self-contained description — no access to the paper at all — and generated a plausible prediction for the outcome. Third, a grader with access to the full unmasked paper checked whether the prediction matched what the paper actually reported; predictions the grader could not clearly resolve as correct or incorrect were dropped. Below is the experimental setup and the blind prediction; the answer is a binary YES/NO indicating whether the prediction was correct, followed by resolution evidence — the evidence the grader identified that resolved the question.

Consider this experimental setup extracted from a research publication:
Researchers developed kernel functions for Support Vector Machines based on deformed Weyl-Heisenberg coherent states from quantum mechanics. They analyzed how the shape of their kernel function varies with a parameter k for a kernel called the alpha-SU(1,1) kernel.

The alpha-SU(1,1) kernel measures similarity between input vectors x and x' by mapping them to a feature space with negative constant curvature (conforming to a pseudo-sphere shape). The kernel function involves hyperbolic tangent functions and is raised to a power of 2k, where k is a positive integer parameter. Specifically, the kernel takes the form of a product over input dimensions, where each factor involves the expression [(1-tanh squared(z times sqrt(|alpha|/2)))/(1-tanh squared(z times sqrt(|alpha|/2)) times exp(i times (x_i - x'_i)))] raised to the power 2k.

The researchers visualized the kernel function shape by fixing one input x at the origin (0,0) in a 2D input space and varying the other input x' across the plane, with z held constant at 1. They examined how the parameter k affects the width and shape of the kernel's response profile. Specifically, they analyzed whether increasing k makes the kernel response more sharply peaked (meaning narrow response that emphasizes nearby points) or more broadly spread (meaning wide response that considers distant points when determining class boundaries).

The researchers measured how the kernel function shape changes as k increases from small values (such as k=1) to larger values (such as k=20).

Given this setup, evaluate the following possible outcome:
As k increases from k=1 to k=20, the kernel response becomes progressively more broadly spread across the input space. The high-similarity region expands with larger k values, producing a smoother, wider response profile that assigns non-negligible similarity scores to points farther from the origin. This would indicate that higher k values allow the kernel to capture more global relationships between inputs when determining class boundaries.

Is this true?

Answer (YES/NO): NO